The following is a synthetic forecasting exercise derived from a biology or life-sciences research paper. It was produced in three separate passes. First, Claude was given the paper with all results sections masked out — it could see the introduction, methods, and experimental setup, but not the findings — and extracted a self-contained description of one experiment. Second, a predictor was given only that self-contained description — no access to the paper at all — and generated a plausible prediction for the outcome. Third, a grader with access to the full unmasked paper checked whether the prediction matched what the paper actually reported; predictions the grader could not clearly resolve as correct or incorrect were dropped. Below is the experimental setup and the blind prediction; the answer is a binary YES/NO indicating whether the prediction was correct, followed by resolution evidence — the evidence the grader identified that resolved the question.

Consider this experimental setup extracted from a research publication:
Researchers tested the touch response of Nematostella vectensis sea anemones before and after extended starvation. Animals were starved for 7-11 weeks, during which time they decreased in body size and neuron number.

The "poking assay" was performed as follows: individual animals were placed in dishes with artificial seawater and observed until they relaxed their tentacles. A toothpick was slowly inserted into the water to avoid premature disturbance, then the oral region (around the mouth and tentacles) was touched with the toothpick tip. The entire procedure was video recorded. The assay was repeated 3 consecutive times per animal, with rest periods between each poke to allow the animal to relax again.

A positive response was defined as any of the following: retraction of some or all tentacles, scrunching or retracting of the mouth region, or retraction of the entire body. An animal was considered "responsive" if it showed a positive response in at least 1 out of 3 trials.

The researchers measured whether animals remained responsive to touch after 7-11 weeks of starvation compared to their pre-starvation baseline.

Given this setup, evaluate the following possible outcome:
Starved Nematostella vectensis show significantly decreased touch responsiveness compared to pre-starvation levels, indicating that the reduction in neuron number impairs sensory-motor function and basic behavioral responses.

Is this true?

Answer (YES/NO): NO